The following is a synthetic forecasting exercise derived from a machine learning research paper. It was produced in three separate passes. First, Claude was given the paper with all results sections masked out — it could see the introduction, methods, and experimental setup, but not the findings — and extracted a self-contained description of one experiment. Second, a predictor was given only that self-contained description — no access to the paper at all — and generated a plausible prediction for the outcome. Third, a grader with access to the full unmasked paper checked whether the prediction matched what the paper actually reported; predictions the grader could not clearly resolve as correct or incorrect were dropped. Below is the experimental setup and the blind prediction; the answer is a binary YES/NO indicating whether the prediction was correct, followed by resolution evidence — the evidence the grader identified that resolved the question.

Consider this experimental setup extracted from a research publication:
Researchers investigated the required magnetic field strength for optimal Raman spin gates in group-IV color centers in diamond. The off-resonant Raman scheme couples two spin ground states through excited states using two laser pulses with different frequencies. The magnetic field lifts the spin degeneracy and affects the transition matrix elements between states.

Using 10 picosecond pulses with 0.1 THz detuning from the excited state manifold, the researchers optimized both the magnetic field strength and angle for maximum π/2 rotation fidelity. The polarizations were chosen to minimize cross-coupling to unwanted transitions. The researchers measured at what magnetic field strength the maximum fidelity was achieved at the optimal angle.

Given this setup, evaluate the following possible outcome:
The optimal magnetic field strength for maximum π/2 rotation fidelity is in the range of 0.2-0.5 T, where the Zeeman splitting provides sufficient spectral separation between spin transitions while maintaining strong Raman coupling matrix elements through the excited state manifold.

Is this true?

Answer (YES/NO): NO